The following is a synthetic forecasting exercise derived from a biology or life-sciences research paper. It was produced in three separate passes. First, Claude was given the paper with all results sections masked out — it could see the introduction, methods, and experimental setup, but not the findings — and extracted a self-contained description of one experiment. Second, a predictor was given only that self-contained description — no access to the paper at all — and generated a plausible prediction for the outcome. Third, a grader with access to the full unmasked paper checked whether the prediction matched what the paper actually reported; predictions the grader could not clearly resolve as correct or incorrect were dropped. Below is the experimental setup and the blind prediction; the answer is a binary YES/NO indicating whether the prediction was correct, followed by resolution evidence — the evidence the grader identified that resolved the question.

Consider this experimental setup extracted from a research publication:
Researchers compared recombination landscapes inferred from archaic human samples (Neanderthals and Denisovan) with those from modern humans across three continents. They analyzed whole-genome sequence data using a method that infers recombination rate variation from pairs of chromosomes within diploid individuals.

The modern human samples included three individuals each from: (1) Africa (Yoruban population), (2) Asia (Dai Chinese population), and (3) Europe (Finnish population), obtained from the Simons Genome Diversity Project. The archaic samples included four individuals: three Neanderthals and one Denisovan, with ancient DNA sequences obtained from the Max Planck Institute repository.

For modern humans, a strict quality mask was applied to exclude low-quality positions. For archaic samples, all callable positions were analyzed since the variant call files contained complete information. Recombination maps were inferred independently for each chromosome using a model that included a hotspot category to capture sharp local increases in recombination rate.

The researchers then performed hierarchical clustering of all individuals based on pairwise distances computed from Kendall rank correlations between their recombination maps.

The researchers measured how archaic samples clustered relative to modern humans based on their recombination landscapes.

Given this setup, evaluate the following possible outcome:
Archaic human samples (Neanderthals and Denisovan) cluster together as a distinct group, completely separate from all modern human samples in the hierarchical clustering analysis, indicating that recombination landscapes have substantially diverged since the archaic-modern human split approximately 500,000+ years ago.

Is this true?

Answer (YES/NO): YES